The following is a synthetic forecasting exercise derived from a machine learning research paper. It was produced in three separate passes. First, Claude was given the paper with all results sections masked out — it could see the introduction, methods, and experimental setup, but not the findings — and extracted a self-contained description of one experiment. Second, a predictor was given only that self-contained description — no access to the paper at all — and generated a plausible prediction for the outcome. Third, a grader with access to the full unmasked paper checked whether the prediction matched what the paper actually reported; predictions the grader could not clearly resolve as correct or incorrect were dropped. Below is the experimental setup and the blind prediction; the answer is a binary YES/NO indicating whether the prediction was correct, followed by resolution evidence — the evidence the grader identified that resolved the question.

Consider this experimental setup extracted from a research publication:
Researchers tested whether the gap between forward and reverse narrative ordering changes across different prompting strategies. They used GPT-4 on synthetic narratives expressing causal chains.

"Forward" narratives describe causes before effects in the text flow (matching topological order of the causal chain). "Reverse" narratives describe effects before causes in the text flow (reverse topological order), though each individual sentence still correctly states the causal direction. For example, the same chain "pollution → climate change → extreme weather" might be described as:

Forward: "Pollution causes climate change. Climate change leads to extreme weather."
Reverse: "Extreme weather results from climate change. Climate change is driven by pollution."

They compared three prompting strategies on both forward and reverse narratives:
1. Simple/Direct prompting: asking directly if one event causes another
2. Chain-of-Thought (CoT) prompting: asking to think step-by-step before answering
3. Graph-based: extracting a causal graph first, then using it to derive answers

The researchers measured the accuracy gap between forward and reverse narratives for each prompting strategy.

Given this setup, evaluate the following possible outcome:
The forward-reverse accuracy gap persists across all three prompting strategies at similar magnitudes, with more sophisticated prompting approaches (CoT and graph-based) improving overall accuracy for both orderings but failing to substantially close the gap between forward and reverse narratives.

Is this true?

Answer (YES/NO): NO